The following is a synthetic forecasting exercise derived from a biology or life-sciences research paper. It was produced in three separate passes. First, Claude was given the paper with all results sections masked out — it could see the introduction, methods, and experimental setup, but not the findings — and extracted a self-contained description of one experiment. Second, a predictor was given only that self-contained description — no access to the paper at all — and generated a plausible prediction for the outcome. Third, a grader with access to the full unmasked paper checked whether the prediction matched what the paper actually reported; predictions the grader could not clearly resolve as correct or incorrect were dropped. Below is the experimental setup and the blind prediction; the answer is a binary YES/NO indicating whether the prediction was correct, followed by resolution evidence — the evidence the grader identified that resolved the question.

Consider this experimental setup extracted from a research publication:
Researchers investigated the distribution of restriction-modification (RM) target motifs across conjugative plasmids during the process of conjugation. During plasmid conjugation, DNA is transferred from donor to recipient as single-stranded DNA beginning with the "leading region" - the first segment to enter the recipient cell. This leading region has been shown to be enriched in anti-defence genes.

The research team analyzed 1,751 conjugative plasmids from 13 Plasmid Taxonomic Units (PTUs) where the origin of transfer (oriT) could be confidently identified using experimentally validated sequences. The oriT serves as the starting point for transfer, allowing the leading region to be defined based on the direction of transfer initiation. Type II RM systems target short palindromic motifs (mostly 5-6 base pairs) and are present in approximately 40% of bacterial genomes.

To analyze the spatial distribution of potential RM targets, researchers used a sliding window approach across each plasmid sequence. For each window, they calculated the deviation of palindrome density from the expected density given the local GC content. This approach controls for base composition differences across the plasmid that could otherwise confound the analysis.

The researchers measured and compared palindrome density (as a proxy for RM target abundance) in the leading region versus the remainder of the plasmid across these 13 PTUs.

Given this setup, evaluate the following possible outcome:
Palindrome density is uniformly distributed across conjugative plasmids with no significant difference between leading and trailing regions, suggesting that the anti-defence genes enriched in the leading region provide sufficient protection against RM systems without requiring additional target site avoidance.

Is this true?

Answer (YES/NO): NO